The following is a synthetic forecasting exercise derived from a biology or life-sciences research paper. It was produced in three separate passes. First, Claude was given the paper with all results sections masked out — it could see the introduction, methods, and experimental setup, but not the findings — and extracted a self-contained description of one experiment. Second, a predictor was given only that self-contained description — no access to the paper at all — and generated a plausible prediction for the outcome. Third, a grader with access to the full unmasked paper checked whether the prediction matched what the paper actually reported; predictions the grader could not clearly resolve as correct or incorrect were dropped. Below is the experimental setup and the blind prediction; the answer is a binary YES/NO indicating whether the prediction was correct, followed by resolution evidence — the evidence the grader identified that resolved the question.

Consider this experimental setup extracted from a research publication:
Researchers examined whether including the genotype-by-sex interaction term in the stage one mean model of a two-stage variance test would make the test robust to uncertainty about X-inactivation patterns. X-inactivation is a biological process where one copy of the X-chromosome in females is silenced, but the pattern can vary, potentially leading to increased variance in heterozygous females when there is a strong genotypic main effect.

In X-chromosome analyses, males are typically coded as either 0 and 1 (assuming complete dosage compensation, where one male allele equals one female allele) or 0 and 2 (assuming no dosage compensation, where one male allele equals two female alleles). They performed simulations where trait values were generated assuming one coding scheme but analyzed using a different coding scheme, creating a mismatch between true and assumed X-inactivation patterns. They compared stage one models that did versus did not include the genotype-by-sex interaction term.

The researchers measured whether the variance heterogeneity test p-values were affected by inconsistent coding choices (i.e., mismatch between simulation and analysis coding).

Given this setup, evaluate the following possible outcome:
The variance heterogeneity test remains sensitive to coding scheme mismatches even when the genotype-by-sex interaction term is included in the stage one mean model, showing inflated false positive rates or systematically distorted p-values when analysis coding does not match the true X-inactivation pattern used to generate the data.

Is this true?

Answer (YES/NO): NO